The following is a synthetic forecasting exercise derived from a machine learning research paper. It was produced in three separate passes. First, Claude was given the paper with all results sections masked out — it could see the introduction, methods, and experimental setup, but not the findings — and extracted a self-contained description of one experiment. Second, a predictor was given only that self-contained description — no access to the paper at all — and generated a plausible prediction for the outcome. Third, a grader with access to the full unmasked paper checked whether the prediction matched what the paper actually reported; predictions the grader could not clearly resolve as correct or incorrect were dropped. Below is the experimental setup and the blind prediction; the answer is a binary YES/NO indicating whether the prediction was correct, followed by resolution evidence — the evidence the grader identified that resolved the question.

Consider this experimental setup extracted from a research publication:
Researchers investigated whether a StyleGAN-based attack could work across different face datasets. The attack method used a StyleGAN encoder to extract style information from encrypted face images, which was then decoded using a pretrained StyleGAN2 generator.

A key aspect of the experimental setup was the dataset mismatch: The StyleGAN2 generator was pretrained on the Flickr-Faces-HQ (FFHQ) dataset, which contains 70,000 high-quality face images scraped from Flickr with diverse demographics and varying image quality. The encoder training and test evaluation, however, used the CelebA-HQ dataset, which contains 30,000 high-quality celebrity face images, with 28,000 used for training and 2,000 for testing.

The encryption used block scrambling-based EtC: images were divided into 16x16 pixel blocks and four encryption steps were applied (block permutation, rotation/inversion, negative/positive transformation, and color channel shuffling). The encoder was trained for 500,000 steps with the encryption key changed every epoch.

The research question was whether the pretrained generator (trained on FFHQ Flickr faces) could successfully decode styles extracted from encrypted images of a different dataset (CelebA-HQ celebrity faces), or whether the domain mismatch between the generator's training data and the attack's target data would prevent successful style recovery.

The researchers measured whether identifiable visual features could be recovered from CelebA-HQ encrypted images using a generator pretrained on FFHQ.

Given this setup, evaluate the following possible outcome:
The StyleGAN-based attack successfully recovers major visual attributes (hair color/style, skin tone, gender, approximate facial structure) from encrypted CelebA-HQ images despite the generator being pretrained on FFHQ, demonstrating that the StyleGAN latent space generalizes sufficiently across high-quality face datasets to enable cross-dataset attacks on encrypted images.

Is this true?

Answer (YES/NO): YES